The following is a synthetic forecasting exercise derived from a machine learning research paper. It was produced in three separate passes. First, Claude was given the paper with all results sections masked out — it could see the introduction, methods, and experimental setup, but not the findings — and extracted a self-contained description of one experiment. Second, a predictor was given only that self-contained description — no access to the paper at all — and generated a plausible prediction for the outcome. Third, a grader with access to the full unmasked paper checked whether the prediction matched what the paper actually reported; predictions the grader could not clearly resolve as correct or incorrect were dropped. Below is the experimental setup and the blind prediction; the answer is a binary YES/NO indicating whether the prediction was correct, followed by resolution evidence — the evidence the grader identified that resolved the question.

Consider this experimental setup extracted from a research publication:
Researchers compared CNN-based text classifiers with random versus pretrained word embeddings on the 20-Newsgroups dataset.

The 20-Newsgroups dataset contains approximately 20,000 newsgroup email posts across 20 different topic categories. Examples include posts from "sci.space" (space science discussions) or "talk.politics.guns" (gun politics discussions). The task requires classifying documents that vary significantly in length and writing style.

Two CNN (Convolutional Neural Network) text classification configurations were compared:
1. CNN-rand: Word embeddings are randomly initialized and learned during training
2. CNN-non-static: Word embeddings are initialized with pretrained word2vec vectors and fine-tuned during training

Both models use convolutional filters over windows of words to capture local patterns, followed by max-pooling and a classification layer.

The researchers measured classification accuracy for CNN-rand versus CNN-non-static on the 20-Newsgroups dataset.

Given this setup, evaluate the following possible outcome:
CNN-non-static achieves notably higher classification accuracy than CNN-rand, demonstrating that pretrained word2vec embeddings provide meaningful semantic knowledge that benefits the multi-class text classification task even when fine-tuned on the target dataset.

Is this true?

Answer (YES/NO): YES